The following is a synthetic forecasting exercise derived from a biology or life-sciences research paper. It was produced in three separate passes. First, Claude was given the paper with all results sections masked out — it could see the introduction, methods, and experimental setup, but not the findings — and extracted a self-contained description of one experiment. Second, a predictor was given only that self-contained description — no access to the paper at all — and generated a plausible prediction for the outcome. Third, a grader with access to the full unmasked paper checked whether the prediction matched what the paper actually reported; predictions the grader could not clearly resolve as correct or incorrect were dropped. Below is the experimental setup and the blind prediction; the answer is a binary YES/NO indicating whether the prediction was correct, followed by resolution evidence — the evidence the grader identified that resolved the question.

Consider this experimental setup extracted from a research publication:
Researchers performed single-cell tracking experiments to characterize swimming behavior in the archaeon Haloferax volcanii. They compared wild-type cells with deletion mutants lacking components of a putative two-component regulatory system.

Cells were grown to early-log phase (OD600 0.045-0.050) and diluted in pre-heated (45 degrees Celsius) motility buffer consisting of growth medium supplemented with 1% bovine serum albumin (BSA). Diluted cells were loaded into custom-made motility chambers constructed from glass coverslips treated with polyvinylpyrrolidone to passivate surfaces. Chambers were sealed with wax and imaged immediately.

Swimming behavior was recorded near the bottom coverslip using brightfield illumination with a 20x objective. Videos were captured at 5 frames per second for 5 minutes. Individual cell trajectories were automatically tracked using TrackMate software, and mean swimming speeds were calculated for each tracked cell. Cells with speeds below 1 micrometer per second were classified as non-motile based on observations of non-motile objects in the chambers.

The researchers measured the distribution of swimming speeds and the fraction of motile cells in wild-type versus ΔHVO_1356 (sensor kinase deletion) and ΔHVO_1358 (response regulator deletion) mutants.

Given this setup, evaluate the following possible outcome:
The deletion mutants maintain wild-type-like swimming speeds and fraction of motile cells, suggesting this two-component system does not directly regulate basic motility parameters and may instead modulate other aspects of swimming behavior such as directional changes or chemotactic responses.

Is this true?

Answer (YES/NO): NO